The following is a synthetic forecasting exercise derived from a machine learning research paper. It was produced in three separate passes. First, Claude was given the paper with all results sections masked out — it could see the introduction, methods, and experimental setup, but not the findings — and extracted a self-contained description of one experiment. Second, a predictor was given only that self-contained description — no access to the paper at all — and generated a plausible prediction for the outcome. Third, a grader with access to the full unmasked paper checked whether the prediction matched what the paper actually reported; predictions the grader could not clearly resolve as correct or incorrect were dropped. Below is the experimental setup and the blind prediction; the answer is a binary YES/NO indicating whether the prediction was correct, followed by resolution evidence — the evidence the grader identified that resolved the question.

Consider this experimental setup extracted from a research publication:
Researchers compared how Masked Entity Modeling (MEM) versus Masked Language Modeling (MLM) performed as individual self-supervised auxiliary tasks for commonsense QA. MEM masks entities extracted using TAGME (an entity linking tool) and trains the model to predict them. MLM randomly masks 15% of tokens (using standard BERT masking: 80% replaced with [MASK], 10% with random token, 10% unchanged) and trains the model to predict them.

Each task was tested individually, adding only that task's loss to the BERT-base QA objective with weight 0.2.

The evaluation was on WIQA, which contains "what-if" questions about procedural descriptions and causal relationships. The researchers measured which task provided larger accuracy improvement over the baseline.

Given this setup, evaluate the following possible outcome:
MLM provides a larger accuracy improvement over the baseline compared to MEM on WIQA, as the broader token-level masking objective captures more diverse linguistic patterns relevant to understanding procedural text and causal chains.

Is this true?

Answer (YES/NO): NO